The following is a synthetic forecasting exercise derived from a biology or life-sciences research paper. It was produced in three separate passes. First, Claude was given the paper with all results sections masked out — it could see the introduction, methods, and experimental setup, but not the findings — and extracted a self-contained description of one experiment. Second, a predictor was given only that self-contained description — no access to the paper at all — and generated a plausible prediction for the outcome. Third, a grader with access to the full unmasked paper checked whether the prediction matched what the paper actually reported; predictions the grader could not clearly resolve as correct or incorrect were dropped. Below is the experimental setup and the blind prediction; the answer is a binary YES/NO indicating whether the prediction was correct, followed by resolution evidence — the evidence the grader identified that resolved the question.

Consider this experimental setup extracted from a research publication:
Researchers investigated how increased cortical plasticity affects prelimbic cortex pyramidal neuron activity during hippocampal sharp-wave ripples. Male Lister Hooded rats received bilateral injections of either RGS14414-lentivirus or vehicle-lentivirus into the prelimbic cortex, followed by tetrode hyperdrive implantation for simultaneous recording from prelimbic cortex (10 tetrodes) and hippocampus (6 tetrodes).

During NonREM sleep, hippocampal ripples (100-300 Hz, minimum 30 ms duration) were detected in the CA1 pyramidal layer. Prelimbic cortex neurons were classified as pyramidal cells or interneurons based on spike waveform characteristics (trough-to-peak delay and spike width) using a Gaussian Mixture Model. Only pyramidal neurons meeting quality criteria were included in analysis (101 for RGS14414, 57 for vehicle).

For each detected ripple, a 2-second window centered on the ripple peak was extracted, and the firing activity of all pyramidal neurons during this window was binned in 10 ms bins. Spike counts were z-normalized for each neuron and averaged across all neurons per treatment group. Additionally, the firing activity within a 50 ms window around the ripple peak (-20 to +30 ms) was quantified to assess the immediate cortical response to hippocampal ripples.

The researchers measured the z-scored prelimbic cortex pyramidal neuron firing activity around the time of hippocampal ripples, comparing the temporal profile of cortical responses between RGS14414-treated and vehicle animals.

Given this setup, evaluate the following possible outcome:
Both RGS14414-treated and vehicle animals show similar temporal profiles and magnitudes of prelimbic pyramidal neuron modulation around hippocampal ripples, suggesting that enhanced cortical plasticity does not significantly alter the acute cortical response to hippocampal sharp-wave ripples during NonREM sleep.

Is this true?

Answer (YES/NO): NO